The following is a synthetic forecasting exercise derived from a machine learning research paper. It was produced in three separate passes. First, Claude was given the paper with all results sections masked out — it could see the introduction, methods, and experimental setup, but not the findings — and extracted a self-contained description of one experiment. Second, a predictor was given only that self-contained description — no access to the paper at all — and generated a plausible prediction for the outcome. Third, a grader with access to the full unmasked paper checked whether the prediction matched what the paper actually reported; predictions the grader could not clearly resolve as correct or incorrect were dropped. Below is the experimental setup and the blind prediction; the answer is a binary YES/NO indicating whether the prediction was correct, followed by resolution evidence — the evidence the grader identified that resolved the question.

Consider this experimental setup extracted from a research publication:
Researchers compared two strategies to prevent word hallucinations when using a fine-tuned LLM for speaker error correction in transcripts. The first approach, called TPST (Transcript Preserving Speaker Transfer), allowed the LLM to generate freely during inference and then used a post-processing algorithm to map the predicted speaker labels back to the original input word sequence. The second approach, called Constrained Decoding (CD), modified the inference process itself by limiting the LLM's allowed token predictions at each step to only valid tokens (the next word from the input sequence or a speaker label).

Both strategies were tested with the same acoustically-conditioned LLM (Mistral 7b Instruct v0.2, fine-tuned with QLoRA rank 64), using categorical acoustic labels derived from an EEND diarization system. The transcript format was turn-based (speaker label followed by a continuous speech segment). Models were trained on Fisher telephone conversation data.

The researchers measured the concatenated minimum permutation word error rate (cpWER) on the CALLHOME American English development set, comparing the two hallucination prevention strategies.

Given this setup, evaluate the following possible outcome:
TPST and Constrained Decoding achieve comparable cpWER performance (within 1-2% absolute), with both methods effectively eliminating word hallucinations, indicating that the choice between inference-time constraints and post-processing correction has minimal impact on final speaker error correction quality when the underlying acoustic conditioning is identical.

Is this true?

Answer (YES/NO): NO